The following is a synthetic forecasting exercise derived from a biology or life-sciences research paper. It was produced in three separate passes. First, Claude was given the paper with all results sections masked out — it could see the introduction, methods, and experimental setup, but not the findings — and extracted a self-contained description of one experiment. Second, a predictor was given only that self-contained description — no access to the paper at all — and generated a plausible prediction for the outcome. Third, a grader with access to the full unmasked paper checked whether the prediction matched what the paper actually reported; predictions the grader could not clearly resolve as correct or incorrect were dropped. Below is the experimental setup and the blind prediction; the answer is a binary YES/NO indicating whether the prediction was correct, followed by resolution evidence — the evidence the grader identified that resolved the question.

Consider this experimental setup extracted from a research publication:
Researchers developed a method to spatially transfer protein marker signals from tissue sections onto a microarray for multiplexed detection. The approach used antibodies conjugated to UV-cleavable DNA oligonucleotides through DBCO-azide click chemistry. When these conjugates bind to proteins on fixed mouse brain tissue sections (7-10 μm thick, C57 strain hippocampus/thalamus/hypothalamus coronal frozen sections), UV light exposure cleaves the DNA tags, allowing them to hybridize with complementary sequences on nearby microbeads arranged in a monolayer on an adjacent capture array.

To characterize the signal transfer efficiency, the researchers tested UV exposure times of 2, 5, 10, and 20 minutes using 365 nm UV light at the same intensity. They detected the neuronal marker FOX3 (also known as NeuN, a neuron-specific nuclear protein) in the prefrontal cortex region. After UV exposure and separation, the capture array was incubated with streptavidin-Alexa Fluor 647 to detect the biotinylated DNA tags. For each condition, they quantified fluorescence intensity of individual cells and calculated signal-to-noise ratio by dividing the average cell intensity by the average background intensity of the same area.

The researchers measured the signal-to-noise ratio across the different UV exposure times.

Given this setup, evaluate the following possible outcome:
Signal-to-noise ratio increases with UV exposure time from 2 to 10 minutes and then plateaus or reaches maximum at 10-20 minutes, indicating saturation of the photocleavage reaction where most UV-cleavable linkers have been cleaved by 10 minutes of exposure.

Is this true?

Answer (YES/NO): NO